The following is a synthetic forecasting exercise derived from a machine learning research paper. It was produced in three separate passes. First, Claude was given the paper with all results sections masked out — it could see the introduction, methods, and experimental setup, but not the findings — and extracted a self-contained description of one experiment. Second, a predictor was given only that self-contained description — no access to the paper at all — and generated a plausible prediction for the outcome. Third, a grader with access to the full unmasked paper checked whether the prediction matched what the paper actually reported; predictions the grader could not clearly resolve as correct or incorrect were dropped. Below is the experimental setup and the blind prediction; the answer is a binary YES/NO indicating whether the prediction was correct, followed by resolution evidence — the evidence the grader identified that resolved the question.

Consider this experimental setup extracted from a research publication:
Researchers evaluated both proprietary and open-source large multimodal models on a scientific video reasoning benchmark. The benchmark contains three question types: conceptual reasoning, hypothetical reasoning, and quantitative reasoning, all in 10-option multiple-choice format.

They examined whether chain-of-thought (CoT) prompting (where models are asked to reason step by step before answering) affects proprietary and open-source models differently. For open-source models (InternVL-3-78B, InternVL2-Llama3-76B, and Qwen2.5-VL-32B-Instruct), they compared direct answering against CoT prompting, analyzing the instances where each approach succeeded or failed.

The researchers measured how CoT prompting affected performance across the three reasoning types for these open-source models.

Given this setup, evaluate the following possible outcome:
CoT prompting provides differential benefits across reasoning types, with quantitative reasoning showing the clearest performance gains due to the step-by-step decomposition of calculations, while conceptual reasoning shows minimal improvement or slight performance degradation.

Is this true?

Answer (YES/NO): YES